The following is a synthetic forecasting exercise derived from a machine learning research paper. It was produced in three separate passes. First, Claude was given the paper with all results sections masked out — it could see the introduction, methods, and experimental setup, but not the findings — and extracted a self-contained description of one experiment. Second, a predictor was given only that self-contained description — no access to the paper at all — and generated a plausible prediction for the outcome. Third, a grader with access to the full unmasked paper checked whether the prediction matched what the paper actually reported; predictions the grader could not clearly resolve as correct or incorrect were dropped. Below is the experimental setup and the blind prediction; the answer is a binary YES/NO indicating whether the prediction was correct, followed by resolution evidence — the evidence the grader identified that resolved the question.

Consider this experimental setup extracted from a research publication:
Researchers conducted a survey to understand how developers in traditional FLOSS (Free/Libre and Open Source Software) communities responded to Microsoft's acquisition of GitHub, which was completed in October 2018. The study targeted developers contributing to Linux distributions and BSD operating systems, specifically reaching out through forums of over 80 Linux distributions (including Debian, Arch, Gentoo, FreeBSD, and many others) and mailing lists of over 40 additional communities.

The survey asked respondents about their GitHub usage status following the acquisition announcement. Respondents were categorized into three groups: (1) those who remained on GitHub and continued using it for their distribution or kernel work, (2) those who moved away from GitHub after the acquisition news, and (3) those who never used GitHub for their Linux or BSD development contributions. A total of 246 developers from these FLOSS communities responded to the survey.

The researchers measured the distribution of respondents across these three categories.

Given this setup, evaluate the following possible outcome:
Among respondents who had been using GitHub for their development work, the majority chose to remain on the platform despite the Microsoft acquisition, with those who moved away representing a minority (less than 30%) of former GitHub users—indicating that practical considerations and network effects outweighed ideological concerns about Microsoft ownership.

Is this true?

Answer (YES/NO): NO